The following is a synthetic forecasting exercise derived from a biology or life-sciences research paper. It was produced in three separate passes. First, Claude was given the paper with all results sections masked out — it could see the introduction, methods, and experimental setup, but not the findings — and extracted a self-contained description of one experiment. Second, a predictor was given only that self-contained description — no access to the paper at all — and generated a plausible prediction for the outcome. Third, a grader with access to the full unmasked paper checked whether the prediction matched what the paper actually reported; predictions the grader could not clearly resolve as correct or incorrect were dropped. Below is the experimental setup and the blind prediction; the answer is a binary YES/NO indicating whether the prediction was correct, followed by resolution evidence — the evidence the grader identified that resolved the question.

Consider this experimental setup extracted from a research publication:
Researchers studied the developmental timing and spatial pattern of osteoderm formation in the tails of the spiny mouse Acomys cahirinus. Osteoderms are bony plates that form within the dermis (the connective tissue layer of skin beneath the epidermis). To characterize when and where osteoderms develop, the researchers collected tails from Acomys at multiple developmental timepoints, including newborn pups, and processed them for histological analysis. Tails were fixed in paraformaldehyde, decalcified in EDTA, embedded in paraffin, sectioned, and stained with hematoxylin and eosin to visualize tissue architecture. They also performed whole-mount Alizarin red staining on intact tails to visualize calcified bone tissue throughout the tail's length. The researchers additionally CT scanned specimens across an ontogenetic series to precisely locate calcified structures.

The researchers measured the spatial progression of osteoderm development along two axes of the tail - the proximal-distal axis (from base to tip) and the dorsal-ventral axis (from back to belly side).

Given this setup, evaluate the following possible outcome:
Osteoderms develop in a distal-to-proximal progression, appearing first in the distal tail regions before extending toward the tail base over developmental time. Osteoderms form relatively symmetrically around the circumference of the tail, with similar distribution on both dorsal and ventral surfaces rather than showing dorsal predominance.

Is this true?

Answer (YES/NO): NO